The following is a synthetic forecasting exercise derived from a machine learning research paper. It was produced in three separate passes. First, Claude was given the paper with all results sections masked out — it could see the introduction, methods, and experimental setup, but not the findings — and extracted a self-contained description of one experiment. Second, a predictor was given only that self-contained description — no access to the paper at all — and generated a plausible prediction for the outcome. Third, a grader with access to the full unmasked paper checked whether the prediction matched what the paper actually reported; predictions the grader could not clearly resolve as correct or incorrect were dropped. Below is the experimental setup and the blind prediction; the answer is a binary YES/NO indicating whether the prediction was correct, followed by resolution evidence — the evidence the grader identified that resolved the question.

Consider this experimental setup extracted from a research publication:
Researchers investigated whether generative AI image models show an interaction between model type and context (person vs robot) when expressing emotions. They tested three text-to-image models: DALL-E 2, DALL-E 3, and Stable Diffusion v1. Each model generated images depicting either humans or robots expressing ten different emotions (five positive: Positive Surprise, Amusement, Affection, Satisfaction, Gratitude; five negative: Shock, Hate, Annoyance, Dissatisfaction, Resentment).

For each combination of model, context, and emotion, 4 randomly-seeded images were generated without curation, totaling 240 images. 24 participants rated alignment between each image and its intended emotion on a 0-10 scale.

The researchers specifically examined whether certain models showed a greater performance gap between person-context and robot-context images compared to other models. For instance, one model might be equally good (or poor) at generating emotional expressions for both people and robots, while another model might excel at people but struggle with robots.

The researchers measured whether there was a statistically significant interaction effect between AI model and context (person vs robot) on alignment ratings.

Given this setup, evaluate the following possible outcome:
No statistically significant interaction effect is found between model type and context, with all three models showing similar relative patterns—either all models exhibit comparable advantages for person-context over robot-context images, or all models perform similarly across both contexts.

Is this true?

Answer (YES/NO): NO